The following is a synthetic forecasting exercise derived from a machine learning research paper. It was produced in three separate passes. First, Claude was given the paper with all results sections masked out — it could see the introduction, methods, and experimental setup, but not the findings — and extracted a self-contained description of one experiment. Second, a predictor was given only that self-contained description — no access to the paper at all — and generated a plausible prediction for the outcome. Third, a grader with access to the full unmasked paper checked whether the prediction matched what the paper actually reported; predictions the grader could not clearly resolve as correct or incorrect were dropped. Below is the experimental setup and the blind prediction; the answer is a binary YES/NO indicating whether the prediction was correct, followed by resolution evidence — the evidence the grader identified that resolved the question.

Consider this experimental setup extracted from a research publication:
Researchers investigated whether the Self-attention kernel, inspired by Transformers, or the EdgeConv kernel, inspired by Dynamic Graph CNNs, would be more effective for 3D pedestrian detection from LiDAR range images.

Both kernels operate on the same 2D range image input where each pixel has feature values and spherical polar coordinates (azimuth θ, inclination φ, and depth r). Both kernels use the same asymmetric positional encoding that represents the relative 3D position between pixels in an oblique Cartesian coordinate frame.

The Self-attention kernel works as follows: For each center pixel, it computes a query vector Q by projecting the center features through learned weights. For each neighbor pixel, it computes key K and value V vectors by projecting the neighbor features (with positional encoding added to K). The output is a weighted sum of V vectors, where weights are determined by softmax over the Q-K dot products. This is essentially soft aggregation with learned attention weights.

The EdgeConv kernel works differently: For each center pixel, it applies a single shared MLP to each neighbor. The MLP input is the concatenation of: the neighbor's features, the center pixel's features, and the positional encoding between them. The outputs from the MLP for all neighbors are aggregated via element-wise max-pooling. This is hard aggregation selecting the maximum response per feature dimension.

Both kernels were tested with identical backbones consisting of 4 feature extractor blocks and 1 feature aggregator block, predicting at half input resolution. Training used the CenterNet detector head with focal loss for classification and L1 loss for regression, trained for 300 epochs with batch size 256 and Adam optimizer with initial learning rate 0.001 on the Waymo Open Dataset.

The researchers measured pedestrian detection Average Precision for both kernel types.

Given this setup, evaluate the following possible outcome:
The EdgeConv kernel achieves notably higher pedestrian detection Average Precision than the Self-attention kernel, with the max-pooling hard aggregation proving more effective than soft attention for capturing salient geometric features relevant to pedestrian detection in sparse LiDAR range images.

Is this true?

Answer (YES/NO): YES